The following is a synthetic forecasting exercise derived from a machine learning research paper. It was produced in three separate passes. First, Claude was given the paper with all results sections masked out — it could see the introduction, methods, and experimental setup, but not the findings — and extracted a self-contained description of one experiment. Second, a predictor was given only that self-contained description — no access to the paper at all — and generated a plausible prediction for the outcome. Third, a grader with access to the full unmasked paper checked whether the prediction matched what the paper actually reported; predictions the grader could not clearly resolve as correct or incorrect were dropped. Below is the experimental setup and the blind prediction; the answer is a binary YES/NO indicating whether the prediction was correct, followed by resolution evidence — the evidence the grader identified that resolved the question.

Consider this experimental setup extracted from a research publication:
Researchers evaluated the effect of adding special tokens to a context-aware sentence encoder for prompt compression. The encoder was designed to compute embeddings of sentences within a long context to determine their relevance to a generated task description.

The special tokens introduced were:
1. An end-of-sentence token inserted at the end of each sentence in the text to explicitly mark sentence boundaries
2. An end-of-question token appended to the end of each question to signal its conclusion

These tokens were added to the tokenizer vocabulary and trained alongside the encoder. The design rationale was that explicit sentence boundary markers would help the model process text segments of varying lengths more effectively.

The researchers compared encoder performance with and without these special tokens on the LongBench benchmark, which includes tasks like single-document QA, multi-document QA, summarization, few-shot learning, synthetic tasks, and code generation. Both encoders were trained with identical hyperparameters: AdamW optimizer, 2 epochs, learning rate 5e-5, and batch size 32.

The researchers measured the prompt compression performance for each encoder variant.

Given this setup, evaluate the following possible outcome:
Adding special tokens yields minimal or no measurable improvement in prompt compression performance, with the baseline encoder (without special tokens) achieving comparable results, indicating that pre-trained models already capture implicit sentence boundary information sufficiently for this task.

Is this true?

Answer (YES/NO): NO